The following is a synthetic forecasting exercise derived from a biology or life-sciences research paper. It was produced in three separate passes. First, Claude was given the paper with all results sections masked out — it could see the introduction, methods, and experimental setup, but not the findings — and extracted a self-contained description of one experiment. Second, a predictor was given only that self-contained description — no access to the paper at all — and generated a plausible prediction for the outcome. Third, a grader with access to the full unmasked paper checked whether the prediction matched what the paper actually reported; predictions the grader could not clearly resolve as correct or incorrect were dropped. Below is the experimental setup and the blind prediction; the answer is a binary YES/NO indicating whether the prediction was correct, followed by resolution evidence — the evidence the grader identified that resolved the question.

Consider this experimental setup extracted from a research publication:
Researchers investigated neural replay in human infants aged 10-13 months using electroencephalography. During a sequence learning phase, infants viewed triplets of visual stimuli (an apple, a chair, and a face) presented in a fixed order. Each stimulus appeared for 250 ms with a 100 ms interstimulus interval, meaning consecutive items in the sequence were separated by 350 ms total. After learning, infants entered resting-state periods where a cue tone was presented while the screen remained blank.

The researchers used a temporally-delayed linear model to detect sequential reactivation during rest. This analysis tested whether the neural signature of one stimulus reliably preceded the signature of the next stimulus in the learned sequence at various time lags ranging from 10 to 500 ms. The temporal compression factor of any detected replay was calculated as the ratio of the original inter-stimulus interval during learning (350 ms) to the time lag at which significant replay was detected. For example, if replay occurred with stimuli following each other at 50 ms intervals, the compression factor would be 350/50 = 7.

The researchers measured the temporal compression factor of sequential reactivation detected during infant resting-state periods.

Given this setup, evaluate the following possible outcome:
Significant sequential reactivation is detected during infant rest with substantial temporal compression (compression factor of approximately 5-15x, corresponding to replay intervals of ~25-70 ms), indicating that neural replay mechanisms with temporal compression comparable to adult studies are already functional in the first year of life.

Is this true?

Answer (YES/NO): YES